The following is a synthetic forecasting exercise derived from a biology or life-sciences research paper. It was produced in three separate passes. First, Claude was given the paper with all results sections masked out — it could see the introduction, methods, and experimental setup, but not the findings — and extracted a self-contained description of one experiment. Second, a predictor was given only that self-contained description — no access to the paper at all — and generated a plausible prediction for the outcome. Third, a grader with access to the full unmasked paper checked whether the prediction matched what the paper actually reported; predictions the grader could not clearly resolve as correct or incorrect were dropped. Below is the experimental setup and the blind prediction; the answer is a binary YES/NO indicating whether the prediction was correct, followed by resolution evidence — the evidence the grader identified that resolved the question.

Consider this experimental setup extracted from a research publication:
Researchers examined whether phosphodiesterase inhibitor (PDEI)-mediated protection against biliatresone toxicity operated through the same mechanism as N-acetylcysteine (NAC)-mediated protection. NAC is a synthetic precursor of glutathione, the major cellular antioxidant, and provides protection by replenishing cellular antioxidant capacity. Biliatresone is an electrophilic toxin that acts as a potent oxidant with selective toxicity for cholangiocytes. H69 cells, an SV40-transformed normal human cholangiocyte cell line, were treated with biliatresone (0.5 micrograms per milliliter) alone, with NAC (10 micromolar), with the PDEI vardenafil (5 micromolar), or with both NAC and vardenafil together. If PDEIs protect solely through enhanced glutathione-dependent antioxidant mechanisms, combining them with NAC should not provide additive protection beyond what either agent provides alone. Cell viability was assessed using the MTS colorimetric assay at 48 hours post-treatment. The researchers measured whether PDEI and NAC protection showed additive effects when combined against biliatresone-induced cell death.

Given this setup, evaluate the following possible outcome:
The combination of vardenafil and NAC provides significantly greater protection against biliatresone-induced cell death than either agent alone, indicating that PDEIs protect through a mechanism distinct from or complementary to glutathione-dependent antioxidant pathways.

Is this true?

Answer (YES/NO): YES